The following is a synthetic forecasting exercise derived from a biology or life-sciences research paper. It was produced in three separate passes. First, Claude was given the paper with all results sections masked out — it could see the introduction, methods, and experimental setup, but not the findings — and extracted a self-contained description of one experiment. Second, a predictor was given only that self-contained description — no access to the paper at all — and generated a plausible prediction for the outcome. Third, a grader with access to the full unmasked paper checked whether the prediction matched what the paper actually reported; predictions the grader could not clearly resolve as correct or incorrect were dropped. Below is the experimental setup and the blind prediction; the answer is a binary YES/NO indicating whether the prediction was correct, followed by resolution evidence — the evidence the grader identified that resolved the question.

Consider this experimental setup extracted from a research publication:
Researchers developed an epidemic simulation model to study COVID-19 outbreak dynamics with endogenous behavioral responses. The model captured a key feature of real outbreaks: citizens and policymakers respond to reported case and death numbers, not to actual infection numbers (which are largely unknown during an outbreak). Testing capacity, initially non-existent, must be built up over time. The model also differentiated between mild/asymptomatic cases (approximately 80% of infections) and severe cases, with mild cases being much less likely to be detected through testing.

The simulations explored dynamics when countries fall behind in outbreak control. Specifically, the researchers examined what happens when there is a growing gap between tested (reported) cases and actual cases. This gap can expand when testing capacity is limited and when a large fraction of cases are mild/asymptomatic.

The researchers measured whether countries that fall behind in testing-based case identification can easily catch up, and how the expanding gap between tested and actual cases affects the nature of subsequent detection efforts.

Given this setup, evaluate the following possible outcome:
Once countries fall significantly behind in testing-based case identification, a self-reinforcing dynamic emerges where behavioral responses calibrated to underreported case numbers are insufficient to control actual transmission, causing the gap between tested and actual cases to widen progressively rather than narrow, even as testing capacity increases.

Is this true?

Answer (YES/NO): YES